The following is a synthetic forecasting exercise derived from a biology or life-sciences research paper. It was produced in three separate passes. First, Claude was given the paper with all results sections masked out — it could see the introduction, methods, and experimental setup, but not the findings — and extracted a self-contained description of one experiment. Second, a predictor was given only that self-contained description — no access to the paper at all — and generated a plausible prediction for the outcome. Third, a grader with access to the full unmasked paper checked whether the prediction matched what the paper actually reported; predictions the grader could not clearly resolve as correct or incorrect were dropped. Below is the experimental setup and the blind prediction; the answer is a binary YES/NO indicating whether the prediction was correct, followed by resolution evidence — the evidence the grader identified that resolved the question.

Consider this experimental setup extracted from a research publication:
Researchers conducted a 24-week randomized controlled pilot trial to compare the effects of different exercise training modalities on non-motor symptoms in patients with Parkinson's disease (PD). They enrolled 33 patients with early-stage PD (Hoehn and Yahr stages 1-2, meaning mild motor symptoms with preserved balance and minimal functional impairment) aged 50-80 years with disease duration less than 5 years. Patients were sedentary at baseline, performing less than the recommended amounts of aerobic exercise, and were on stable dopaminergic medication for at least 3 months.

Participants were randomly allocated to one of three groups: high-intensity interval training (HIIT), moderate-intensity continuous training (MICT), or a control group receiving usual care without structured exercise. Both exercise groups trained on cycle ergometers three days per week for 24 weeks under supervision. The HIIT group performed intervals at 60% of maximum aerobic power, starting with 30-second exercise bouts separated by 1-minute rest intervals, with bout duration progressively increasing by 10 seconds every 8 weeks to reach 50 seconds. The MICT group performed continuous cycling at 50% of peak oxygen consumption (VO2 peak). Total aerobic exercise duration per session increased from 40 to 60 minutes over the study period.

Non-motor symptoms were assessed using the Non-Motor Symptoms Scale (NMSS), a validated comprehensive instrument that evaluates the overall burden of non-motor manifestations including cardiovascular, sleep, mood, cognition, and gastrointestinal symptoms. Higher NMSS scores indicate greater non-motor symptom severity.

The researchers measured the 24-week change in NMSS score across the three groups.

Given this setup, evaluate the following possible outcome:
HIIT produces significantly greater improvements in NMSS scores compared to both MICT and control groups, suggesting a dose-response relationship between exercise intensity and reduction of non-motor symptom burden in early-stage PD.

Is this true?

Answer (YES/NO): NO